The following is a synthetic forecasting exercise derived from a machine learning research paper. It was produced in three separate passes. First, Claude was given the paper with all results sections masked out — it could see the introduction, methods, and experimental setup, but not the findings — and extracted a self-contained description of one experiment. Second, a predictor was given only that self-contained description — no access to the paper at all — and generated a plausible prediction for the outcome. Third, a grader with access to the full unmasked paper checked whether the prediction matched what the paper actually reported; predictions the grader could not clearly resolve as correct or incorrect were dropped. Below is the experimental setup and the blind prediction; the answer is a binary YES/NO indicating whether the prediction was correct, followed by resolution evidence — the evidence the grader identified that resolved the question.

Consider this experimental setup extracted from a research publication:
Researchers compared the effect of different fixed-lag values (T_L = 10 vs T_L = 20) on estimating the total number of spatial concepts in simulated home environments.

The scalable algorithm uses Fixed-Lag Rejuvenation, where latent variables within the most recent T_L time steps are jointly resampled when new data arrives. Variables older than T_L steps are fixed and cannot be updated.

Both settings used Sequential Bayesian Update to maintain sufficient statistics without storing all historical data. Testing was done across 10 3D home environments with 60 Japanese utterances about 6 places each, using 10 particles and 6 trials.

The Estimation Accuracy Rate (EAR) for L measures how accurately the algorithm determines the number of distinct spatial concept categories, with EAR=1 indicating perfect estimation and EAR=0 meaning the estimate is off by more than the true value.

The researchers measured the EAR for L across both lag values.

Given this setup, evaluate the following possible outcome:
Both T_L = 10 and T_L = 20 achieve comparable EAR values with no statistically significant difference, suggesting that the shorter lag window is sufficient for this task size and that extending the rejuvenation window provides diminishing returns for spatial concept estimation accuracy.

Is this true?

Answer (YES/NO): NO